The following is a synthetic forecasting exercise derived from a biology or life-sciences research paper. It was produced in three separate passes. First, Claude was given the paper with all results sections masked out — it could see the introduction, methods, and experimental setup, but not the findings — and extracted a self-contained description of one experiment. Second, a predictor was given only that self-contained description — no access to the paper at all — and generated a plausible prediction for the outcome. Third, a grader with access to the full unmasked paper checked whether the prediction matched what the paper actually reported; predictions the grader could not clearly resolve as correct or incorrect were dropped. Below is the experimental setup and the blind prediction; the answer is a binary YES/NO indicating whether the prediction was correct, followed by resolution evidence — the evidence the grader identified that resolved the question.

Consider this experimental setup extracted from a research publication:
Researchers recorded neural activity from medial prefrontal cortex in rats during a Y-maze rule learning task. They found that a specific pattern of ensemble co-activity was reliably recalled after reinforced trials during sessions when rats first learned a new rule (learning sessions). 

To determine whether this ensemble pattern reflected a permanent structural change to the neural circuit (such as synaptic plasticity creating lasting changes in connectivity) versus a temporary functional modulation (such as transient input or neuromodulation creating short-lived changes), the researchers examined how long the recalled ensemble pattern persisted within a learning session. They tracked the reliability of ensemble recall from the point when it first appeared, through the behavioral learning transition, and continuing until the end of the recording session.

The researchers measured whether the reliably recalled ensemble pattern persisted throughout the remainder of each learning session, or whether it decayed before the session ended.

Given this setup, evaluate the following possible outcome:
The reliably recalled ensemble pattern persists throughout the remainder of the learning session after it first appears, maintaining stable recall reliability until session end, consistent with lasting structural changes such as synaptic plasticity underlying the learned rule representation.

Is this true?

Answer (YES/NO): NO